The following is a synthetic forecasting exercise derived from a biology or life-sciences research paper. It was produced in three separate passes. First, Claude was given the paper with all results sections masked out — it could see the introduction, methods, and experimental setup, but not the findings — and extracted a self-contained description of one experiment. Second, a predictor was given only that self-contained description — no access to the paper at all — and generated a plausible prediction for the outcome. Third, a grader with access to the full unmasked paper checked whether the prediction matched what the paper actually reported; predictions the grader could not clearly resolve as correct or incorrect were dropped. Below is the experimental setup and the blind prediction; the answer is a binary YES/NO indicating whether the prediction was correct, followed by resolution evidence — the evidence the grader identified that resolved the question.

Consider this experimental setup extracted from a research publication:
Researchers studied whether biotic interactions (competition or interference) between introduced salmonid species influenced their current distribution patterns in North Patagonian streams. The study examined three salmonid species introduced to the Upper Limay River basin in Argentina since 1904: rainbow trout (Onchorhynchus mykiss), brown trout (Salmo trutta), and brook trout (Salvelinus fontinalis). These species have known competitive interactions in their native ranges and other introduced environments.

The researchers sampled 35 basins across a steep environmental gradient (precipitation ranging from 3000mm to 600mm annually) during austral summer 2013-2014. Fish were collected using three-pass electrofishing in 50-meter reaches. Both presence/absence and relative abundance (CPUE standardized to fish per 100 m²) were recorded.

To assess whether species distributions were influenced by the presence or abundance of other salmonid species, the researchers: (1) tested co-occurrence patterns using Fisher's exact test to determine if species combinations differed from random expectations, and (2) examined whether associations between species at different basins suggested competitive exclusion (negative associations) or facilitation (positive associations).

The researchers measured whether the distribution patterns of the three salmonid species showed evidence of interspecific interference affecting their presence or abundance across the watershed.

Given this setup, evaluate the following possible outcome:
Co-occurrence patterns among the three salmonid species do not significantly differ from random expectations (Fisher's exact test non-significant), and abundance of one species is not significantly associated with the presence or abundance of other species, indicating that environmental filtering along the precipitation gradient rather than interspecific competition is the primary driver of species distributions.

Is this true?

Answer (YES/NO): YES